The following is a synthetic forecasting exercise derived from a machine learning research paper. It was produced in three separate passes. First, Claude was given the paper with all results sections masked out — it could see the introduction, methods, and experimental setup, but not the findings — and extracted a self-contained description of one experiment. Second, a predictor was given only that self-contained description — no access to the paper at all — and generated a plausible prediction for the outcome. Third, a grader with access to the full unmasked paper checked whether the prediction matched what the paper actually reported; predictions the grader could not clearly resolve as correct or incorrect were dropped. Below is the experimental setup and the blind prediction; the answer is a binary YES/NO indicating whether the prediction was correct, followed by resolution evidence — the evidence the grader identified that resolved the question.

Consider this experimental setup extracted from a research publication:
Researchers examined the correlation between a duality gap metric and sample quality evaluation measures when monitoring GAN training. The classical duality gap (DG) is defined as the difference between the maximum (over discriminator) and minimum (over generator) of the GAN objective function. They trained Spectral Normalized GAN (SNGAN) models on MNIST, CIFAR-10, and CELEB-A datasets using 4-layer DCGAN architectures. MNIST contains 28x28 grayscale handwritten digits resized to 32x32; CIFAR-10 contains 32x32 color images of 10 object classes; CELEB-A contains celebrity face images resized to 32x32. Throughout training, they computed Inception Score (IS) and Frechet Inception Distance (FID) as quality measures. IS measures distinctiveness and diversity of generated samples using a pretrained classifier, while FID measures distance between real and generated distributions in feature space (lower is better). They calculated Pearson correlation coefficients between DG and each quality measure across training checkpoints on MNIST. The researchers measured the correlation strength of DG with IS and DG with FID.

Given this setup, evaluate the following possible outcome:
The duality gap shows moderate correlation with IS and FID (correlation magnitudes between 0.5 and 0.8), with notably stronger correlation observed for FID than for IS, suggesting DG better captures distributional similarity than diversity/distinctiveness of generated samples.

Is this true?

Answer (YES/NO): NO